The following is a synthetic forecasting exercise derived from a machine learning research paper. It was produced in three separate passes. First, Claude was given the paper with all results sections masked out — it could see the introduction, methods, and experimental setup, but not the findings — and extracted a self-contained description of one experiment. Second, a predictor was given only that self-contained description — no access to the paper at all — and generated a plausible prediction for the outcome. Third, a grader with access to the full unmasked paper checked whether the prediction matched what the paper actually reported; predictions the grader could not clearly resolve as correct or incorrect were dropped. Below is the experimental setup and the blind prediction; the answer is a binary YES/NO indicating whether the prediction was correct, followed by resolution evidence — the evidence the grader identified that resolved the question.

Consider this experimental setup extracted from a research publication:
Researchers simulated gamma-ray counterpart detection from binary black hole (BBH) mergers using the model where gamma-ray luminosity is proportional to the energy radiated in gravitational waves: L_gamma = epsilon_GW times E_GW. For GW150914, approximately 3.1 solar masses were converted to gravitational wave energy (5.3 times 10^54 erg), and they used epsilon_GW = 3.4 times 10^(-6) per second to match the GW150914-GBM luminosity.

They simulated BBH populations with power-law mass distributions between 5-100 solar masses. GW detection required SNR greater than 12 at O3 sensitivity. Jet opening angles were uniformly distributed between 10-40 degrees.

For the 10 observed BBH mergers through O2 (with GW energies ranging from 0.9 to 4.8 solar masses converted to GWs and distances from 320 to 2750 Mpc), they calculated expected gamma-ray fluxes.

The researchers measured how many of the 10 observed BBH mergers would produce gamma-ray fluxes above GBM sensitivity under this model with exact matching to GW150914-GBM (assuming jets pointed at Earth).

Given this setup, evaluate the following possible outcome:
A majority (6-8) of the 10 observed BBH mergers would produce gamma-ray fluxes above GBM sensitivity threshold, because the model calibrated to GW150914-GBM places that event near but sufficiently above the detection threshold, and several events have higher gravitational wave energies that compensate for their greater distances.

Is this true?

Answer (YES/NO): NO